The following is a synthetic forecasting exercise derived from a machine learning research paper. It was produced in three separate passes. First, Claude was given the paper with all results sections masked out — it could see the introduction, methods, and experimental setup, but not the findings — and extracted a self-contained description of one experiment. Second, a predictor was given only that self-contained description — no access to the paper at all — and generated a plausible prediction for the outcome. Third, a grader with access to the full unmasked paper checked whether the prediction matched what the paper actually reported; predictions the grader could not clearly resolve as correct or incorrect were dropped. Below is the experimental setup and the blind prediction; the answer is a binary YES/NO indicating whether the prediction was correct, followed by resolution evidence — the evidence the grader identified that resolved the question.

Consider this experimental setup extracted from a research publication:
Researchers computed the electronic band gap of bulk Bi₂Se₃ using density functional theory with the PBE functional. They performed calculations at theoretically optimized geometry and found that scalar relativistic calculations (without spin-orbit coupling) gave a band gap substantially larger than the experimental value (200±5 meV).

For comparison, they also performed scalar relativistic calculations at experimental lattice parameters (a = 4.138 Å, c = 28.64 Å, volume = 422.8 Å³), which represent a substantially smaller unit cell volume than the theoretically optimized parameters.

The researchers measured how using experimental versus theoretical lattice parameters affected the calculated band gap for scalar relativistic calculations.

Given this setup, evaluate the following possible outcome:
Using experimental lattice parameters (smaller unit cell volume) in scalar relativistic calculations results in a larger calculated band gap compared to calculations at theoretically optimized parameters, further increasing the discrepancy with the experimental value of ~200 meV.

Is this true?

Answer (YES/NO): NO